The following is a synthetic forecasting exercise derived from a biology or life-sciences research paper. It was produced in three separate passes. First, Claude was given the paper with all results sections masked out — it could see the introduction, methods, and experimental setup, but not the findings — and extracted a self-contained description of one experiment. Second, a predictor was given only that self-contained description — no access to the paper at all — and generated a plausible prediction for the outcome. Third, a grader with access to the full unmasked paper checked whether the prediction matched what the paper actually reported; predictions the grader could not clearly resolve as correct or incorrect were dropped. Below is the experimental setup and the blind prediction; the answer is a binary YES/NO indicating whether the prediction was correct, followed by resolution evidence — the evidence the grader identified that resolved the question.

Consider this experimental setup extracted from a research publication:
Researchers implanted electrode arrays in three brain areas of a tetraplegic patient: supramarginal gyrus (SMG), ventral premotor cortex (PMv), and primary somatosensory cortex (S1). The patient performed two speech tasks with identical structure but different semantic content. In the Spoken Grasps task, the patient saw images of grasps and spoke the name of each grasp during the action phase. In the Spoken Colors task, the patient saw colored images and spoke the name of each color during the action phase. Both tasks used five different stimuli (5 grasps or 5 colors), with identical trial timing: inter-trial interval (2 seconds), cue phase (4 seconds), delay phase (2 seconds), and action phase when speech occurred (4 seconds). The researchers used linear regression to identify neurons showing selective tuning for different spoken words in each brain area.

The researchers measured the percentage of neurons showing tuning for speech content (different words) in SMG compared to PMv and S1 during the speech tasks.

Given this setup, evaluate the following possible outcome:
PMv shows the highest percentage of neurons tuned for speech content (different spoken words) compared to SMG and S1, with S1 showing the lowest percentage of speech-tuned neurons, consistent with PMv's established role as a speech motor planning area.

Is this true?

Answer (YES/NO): NO